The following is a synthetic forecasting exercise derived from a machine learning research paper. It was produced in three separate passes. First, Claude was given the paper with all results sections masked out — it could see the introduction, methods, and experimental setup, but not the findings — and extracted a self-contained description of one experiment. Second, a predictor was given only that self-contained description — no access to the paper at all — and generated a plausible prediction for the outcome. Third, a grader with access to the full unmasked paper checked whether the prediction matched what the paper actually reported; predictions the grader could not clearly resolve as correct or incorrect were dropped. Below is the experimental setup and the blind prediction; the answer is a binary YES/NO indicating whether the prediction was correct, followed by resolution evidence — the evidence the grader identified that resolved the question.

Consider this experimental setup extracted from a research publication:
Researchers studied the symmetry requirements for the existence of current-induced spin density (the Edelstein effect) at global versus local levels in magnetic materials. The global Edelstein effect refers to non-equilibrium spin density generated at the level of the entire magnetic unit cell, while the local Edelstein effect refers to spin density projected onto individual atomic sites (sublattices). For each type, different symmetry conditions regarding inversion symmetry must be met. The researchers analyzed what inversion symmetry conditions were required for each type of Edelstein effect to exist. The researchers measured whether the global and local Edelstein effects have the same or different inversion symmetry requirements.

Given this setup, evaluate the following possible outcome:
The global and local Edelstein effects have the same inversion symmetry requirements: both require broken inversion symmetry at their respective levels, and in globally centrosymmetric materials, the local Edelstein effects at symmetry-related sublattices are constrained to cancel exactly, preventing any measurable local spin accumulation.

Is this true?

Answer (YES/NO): NO